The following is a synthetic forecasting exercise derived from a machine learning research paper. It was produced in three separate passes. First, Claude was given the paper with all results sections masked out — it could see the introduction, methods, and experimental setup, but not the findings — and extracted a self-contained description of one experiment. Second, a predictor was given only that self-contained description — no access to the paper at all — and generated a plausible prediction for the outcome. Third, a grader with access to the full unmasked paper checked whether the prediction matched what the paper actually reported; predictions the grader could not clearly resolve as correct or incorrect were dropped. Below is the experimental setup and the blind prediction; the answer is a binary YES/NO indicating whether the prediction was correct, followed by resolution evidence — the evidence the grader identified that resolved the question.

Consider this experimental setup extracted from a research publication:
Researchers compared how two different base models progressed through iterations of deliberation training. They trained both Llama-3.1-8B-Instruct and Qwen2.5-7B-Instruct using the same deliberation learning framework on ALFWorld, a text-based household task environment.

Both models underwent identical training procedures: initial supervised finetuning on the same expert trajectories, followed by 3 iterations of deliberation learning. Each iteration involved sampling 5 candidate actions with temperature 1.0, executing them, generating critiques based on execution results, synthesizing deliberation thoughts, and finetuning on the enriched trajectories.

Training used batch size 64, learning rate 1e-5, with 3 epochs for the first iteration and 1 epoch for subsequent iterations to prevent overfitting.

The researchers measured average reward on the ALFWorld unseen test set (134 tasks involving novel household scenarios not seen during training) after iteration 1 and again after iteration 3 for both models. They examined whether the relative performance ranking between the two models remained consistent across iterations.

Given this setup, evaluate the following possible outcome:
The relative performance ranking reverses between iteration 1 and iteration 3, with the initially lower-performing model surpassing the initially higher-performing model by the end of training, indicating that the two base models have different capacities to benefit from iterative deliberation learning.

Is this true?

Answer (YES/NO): NO